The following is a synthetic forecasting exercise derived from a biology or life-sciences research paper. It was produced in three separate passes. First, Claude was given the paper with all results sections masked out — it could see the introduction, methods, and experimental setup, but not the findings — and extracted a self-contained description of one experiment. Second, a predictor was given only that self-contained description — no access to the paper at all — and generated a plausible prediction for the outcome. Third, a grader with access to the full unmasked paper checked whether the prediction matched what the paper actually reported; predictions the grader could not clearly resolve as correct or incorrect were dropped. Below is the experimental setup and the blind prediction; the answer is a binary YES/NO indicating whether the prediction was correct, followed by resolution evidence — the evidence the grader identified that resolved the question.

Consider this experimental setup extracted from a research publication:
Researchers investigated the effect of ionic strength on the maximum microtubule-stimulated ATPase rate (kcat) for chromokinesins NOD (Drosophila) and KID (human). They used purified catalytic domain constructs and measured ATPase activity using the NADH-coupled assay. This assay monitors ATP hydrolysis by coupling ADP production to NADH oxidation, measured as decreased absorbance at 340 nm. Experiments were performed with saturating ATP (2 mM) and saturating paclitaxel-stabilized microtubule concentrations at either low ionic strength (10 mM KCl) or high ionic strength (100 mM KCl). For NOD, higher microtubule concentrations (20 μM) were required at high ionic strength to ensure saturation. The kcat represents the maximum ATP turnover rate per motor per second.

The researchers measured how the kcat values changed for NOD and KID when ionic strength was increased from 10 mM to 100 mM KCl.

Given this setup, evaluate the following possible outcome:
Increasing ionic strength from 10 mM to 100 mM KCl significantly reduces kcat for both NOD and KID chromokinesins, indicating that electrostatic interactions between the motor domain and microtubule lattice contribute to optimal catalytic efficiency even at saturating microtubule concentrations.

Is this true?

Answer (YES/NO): NO